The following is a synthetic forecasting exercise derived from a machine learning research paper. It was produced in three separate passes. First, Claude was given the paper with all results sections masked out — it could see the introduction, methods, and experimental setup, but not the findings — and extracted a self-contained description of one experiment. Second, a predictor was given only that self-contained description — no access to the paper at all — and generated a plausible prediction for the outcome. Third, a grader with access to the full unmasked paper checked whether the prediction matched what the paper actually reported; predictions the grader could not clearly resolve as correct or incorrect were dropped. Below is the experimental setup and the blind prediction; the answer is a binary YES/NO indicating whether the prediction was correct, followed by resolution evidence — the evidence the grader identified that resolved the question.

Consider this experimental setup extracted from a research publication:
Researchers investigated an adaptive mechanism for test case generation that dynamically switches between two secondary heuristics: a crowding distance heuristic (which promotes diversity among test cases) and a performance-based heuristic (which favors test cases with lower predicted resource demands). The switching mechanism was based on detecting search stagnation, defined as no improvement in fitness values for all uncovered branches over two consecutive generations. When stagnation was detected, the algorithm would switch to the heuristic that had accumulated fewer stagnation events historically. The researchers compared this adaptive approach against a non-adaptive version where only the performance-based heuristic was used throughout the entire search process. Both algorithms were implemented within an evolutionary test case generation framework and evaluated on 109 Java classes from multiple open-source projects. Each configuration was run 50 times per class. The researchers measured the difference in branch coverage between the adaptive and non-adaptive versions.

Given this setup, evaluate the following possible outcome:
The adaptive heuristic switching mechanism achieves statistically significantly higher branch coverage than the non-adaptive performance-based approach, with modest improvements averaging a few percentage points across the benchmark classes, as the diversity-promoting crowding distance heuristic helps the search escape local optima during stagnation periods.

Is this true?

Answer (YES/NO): NO